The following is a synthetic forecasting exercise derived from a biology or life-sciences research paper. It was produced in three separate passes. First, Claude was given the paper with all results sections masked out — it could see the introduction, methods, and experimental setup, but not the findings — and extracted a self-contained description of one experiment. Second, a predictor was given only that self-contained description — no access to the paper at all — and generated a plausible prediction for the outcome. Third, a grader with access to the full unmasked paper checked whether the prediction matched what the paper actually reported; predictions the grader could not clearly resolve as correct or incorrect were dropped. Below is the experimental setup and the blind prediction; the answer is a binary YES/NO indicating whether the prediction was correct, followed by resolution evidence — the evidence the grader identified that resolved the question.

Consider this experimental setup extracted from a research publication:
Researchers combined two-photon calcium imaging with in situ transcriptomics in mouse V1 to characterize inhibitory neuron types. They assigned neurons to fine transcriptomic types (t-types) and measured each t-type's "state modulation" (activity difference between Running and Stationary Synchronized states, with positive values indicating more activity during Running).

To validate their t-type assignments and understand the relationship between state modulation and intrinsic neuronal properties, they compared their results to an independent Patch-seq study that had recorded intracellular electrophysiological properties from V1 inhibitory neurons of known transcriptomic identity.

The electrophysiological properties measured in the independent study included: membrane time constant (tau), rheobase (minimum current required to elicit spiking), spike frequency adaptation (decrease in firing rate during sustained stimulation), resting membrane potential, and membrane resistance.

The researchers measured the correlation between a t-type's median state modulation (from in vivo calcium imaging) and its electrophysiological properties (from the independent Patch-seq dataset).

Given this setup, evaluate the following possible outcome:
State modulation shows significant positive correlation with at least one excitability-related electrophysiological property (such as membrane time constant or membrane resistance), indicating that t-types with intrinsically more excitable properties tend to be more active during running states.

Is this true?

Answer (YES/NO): YES